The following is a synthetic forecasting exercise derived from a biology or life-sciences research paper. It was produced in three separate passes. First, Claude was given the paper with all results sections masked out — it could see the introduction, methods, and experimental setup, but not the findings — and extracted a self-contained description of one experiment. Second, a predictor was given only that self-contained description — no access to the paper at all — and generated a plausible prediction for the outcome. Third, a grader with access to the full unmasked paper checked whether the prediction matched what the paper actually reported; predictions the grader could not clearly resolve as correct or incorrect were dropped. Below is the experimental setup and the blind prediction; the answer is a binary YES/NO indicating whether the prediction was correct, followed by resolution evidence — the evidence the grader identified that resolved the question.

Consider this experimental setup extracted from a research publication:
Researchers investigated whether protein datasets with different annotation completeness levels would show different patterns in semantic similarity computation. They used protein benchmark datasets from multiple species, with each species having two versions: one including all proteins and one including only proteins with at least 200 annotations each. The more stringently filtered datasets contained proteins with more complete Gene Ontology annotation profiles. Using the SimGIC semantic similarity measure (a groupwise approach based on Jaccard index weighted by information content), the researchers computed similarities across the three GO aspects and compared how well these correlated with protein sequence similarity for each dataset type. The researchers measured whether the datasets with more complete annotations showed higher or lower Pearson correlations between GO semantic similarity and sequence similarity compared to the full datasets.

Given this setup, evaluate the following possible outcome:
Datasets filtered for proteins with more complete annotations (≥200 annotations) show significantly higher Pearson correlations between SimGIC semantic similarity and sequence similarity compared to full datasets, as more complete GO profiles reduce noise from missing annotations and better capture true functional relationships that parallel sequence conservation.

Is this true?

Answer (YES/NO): NO